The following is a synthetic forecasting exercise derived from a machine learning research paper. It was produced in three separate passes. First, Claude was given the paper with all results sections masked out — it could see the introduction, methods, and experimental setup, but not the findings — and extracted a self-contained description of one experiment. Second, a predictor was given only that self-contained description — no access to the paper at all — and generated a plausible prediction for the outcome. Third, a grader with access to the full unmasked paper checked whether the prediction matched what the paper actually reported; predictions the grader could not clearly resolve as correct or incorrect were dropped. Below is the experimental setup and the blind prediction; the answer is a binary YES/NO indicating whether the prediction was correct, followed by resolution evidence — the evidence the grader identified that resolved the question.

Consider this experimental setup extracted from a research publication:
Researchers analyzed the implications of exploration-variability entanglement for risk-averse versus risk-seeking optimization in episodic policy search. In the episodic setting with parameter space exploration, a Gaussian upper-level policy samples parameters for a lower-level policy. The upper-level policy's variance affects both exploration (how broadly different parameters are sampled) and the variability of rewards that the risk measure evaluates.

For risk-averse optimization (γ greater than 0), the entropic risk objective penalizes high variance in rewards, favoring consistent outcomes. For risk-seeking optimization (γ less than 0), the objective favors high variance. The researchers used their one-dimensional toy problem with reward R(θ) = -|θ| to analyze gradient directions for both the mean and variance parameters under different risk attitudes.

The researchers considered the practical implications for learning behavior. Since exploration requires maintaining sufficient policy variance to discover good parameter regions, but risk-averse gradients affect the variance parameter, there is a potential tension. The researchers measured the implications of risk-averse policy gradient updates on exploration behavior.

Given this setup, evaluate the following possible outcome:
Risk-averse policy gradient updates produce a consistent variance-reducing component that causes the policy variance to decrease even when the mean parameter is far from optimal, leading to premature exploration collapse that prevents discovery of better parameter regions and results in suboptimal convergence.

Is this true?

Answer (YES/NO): YES